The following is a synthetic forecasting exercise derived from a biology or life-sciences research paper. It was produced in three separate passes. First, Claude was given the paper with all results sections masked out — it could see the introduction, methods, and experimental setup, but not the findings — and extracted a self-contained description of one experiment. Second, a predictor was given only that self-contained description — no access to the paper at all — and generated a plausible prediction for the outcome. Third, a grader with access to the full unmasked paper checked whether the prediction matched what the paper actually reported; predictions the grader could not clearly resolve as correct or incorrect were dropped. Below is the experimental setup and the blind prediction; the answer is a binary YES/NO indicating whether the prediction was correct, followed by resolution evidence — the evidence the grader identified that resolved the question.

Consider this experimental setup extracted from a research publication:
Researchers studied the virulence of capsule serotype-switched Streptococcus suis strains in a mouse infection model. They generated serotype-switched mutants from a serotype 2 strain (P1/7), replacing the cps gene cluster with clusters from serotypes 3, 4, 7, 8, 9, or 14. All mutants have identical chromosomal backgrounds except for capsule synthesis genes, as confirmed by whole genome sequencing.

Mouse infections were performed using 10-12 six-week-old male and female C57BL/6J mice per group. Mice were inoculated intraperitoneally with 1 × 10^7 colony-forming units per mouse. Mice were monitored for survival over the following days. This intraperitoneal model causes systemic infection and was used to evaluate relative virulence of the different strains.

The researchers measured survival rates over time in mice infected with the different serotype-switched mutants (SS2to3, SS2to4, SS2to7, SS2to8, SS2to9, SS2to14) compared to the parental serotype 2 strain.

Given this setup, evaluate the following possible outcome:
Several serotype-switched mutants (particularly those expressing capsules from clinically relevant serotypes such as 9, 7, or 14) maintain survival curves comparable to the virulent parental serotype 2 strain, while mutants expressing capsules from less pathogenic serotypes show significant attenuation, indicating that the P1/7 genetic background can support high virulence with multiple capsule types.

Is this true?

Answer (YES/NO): NO